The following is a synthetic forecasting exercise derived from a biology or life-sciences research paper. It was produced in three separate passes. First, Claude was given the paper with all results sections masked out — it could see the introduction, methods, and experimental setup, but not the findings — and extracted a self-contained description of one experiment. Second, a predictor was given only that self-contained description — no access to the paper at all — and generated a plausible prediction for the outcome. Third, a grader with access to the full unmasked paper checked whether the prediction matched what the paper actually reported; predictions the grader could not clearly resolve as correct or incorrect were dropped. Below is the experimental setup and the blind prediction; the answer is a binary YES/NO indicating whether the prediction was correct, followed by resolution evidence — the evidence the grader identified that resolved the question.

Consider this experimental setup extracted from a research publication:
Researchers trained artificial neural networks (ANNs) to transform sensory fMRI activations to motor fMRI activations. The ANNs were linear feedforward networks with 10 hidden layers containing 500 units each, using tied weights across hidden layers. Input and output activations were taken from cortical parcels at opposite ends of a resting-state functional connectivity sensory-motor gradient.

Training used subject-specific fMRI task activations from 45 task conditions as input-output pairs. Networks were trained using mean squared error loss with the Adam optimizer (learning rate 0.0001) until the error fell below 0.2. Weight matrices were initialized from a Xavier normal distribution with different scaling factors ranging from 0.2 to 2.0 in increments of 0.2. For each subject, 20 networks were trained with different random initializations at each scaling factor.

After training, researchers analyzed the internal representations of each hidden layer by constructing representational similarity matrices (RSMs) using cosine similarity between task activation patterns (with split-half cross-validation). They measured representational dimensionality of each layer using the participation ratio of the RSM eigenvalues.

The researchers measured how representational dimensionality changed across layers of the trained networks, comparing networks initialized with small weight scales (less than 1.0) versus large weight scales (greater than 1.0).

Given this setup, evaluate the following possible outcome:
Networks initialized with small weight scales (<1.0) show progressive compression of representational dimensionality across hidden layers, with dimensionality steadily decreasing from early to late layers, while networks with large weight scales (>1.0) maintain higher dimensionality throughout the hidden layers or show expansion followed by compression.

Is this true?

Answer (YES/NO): NO